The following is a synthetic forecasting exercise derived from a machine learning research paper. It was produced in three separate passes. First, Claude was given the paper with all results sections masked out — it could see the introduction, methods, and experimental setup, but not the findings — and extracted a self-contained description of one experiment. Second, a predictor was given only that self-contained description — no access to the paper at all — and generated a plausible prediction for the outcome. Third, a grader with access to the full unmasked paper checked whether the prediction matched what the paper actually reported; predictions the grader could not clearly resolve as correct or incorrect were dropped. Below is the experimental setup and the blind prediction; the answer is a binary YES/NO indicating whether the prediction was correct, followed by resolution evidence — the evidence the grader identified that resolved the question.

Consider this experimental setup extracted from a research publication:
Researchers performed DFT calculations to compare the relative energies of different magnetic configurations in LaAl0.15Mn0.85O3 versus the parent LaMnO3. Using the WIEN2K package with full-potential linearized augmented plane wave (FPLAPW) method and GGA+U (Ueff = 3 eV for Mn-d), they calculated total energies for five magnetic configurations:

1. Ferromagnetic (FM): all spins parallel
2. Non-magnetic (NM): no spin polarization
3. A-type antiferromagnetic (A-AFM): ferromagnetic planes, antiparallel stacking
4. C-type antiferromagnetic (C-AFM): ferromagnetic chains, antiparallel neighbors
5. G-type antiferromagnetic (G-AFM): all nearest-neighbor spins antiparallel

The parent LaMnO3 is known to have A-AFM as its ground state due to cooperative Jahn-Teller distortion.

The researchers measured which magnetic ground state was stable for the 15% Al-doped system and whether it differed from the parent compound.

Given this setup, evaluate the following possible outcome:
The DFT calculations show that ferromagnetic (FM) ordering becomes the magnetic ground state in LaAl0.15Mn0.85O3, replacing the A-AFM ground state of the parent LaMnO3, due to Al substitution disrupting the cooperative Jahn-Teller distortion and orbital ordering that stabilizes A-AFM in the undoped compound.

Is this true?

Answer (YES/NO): YES